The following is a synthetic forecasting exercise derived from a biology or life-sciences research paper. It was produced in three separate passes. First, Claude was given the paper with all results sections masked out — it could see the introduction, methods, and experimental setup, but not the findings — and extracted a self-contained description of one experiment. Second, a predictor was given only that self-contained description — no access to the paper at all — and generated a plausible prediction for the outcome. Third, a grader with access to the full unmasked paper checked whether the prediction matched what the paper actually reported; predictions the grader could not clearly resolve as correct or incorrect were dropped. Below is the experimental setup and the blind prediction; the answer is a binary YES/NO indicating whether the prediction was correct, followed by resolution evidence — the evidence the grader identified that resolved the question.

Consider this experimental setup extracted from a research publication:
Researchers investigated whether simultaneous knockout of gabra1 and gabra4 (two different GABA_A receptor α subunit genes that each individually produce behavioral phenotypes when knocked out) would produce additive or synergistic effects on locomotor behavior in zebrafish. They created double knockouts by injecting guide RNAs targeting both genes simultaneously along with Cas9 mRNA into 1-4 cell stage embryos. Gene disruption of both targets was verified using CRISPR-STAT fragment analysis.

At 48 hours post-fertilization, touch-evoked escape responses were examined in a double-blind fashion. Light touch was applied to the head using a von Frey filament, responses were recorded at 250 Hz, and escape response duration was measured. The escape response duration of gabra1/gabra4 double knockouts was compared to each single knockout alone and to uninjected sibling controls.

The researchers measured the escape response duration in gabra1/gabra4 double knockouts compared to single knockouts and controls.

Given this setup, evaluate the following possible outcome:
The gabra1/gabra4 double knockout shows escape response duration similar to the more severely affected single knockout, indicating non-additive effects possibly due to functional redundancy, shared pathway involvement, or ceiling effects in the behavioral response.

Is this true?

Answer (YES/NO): NO